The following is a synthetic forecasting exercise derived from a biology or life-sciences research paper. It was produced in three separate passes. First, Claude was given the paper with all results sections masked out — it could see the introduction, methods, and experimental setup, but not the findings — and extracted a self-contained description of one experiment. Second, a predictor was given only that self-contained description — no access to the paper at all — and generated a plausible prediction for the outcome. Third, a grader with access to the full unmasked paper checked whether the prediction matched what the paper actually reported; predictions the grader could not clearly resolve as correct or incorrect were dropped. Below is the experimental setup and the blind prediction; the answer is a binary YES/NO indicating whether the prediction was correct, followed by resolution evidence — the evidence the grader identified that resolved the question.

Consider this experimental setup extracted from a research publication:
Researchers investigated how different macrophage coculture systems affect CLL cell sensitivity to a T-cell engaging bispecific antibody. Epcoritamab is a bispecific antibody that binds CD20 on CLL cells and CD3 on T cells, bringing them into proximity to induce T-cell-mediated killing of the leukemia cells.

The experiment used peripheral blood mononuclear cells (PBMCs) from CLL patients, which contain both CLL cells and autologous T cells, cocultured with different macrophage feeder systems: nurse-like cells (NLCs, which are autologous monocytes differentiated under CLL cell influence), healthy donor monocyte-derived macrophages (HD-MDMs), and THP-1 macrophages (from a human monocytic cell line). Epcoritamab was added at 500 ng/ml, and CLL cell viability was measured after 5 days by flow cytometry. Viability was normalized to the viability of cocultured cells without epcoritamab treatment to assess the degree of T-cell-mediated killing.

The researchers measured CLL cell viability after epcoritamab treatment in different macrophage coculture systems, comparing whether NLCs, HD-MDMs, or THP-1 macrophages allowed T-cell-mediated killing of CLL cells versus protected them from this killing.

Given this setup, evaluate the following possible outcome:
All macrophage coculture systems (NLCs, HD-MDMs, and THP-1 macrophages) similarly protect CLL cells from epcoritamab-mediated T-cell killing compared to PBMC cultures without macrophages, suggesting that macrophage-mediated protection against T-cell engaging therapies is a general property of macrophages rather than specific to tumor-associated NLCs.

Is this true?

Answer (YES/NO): NO